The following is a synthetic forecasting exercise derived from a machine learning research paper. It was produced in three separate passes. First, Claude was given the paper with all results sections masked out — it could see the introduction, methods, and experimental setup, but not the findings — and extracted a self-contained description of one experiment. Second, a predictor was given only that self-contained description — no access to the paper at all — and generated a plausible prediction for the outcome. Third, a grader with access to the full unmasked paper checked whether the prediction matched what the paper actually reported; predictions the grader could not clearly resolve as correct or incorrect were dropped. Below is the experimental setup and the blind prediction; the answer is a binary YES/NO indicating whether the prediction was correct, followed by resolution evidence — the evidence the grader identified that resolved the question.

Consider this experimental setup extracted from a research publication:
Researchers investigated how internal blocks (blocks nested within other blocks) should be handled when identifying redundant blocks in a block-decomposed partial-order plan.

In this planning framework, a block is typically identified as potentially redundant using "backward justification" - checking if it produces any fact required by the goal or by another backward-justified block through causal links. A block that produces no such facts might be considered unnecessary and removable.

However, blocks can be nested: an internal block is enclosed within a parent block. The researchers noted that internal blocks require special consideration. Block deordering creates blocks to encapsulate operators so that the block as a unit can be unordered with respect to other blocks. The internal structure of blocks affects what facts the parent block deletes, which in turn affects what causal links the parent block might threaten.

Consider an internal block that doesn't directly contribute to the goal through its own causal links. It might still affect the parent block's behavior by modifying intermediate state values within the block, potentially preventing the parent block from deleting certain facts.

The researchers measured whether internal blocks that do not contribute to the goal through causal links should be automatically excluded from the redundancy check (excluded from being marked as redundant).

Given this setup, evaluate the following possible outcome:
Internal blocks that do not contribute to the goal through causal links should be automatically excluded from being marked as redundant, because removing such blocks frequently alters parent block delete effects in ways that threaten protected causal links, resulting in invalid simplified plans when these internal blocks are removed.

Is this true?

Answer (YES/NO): YES